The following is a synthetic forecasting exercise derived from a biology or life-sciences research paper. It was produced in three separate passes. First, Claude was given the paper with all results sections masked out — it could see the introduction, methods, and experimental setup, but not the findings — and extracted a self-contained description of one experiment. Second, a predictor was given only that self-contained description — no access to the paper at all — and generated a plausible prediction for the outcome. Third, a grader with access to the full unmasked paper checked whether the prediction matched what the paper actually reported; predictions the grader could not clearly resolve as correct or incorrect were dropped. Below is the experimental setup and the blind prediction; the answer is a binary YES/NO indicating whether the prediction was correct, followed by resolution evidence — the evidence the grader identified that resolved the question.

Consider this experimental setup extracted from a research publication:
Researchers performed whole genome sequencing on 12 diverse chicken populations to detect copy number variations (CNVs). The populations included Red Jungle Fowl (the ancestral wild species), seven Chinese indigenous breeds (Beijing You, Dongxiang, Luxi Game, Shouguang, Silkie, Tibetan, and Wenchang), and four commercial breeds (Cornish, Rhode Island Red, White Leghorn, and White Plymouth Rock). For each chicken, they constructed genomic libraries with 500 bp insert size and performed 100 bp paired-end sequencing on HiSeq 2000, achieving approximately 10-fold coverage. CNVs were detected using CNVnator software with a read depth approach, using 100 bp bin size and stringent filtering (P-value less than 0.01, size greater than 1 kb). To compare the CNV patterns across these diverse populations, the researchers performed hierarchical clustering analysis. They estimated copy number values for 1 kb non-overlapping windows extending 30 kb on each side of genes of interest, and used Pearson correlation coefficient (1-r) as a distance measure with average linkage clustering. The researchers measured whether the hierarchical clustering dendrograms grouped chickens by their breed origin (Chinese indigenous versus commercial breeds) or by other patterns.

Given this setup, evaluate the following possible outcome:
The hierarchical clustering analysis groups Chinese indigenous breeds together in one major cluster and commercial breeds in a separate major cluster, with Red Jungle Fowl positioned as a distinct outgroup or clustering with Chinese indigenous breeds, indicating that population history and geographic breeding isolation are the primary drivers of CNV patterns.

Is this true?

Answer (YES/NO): NO